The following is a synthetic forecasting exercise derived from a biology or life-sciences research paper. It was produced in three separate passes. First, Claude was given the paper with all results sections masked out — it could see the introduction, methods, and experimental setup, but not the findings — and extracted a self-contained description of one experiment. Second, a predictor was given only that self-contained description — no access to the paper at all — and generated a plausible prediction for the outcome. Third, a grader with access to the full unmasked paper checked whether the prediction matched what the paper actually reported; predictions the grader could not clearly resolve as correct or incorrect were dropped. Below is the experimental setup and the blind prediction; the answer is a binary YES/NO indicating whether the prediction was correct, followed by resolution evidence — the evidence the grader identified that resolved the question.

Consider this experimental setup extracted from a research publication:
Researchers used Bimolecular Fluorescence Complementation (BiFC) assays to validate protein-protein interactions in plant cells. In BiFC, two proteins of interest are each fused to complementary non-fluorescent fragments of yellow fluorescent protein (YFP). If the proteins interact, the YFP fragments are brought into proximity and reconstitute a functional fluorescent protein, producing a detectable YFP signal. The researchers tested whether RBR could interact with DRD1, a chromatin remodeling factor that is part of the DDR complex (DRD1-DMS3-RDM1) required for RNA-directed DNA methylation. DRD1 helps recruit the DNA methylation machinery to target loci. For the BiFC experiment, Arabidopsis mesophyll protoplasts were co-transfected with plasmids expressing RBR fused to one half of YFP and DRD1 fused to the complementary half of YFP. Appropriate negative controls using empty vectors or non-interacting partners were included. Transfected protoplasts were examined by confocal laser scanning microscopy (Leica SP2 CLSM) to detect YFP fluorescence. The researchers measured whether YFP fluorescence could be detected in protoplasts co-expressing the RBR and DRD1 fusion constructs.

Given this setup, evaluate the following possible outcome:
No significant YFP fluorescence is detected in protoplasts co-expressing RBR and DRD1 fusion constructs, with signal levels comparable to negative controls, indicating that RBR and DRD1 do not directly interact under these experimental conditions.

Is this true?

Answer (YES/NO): NO